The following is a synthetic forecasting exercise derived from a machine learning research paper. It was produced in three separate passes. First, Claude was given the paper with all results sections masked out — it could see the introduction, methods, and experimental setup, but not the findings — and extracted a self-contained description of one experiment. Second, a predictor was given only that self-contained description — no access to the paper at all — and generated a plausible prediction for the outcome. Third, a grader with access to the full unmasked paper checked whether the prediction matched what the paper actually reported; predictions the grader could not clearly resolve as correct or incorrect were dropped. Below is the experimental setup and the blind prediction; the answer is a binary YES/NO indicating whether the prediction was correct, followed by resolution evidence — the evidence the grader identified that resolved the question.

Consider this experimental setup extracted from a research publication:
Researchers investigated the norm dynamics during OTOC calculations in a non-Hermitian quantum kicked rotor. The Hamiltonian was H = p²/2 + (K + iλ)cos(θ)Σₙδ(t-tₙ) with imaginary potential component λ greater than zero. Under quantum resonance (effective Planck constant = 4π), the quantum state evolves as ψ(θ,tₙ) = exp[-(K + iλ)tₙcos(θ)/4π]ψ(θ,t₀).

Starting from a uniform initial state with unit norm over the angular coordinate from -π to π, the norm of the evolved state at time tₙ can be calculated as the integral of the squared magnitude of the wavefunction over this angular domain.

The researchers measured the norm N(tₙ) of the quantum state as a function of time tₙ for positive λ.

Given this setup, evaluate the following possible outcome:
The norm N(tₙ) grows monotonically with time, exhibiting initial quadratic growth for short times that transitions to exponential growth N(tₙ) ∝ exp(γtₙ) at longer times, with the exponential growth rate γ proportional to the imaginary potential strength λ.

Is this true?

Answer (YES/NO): NO